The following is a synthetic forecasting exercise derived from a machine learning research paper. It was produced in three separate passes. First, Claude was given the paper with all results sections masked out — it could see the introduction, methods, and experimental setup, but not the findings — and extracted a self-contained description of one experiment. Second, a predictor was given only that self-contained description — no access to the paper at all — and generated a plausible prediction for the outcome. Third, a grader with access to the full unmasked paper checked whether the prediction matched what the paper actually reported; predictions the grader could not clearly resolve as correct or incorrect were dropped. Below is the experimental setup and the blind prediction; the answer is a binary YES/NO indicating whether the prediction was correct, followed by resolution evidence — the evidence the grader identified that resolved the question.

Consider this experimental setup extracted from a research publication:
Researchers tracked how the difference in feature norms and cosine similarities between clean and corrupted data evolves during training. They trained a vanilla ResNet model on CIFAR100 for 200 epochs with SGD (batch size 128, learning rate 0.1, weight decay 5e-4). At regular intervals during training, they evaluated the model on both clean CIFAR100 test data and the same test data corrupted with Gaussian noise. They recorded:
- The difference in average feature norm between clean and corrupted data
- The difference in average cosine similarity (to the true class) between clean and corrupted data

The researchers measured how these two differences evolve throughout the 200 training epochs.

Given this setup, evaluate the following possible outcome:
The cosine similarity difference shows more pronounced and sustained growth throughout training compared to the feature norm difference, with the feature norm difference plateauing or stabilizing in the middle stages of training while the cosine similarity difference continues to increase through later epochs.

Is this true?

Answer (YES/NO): NO